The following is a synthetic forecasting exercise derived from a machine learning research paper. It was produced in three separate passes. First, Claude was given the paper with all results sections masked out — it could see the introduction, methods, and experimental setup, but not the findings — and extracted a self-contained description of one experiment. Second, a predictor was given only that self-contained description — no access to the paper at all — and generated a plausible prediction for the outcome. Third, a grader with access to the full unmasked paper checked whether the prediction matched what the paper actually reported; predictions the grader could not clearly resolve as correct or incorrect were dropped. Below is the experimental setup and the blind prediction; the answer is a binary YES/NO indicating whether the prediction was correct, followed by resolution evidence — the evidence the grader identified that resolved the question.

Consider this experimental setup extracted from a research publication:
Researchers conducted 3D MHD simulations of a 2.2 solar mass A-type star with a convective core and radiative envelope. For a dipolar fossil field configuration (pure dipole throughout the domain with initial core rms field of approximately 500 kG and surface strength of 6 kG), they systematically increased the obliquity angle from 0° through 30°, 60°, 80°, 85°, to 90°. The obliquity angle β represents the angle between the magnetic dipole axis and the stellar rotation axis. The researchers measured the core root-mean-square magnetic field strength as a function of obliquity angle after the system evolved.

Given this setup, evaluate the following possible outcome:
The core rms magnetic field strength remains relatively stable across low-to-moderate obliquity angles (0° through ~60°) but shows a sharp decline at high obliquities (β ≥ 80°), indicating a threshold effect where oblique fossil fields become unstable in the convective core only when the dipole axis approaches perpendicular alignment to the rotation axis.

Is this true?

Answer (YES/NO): NO